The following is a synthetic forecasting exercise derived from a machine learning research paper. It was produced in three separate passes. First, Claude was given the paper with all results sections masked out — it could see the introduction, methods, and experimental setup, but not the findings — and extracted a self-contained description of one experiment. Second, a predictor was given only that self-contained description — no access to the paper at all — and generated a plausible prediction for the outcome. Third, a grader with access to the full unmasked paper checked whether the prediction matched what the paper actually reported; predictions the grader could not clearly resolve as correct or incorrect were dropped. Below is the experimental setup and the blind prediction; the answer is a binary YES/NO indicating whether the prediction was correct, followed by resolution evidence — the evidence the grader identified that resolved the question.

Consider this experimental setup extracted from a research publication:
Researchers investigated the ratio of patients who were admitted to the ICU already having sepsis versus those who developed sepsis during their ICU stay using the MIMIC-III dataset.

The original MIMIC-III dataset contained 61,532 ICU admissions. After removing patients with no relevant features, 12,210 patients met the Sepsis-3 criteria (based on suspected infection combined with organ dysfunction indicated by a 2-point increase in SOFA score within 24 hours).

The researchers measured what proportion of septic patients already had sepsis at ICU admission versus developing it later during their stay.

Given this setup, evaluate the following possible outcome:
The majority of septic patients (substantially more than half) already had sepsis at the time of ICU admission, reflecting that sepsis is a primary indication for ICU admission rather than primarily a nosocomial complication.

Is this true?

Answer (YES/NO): YES